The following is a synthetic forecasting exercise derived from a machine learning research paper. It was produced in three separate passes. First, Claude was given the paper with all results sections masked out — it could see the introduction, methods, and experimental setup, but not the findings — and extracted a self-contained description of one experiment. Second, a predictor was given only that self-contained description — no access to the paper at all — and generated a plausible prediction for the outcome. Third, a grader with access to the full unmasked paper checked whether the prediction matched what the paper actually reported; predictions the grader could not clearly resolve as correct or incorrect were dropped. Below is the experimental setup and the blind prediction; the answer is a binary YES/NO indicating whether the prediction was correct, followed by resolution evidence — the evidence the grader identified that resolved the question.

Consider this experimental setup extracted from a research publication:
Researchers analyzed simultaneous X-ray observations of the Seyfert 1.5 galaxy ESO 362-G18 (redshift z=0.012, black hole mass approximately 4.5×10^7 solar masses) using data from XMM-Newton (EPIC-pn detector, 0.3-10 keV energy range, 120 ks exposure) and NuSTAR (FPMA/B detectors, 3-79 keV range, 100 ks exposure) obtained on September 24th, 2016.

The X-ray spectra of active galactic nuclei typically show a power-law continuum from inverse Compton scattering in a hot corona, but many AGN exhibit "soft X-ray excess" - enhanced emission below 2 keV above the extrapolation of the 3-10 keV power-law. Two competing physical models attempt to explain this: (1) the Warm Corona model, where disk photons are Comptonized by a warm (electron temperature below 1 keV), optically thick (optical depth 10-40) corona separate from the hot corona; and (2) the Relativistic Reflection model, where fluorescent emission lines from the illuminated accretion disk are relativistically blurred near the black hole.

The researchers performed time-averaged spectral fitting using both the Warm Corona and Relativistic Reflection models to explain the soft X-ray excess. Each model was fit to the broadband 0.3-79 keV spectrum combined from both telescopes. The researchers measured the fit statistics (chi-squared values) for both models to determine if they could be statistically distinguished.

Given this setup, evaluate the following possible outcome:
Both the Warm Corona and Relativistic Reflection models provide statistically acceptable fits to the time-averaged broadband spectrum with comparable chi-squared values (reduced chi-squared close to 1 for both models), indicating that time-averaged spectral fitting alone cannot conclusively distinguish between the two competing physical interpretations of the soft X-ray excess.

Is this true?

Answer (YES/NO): YES